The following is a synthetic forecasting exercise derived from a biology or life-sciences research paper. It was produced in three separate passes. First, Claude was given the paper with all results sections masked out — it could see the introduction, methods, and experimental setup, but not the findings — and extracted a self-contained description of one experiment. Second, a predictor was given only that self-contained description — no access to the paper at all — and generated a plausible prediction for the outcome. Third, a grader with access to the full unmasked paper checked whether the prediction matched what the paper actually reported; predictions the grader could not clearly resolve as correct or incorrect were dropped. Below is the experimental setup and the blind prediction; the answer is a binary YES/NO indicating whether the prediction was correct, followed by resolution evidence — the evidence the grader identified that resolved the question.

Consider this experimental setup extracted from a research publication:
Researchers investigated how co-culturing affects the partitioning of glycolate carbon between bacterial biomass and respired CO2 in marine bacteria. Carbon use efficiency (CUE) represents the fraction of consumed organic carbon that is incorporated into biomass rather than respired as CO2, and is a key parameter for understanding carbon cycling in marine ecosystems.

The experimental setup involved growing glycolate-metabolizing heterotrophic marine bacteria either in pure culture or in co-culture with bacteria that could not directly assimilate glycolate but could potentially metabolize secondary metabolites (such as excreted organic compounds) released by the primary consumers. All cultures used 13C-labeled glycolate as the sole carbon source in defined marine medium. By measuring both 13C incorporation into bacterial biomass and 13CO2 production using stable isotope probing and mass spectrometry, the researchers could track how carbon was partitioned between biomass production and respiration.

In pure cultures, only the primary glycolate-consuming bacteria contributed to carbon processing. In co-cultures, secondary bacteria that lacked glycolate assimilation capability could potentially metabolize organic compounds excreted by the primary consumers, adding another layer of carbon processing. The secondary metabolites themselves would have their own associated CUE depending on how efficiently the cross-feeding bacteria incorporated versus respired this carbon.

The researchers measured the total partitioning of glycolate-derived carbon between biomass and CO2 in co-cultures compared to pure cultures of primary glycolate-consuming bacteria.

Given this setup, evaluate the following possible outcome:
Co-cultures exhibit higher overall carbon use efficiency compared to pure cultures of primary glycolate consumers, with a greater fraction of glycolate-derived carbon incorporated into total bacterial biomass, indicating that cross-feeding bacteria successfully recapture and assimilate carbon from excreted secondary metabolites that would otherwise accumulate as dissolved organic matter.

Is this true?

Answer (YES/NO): NO